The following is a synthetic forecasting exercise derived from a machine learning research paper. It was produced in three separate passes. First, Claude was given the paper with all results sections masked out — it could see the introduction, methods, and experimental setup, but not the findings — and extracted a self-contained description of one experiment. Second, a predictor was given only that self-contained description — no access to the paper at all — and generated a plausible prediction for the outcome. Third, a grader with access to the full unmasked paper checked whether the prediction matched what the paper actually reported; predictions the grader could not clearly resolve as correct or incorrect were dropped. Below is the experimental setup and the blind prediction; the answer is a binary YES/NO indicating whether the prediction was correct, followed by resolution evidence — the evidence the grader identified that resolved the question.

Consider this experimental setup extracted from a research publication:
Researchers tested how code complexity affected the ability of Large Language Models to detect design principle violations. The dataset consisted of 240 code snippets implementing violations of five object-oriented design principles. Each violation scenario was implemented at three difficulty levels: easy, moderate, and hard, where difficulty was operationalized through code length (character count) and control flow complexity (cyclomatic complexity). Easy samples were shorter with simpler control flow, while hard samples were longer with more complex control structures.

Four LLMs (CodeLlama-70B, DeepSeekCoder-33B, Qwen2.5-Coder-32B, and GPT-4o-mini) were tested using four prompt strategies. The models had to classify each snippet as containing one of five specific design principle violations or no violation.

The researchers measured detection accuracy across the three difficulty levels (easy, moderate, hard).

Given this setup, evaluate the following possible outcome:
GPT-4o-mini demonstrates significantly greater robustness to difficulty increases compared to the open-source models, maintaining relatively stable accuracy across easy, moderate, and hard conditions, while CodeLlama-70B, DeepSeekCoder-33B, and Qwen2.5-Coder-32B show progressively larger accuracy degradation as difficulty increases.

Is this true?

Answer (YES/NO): NO